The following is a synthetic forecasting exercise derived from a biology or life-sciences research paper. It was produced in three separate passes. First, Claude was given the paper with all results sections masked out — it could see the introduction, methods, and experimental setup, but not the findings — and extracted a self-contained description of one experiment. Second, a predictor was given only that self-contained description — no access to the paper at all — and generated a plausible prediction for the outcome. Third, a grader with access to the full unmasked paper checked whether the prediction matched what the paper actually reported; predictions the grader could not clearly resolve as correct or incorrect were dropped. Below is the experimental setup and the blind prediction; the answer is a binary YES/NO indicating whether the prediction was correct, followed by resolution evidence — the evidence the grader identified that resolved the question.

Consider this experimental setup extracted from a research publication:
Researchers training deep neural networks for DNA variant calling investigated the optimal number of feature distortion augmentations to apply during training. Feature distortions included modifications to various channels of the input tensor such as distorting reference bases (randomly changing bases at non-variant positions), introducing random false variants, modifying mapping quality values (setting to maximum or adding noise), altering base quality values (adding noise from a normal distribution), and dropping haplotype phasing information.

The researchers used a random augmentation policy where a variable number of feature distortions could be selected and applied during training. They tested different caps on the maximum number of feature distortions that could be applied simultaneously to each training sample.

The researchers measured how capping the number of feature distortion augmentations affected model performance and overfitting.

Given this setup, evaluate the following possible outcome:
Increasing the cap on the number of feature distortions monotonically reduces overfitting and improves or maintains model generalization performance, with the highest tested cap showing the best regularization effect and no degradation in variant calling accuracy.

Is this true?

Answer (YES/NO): NO